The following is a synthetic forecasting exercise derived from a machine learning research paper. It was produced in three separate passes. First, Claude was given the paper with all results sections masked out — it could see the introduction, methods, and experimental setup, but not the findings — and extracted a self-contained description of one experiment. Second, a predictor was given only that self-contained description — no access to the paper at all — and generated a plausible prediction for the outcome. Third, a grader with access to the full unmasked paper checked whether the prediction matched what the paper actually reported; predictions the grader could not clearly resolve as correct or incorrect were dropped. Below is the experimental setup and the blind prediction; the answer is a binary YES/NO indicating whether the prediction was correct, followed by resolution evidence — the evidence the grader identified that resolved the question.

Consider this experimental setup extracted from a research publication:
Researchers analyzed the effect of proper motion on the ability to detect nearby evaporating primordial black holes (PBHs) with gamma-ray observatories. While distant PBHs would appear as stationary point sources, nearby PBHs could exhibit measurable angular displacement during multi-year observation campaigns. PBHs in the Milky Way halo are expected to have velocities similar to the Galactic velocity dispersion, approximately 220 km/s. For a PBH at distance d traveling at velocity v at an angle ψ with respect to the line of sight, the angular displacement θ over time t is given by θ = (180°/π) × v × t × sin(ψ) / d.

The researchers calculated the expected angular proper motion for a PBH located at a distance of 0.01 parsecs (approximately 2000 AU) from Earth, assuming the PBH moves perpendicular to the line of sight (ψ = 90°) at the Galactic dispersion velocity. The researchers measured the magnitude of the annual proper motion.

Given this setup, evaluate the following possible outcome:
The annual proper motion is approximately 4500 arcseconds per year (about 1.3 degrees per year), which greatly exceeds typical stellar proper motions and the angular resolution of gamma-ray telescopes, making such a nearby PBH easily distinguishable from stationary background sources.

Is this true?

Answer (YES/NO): NO